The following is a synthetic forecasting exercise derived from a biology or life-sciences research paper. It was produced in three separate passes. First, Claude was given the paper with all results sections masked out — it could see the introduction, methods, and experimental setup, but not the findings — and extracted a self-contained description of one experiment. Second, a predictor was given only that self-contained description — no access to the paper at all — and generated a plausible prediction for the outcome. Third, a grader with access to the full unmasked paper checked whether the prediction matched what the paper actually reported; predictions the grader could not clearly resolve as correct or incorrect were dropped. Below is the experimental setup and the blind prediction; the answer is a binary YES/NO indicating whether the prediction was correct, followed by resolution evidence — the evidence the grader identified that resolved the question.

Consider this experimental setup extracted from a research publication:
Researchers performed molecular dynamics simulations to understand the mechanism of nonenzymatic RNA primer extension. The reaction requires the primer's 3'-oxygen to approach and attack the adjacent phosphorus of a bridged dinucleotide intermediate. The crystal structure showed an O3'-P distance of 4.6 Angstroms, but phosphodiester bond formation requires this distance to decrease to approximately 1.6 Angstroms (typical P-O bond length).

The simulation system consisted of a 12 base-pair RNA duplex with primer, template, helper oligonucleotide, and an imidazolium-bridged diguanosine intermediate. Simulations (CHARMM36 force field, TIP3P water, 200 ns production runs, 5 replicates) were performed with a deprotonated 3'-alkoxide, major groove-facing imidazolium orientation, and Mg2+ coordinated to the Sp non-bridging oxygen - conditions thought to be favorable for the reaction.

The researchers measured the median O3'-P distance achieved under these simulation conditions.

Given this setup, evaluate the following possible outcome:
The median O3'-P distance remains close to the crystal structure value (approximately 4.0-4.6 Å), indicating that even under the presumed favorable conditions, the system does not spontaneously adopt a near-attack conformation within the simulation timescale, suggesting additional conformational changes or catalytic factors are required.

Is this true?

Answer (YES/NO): NO